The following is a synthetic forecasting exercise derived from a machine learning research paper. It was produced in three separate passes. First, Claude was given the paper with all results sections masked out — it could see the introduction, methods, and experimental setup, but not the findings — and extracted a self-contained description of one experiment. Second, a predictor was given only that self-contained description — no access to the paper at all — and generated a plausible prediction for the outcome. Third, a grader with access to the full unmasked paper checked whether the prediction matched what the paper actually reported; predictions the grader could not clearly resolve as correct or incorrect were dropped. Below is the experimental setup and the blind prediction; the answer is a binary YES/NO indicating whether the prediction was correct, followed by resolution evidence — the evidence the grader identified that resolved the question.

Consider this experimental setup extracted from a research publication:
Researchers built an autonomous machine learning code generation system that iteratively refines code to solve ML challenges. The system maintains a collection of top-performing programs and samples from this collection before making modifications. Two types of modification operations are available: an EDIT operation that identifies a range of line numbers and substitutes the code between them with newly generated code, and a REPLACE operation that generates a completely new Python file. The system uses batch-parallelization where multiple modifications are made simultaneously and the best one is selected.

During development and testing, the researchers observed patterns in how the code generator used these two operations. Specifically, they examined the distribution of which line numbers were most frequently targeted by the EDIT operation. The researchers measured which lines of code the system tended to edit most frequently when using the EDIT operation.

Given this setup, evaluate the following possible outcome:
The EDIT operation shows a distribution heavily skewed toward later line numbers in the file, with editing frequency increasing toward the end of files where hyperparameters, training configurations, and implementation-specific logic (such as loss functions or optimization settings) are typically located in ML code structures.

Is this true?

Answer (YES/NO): NO